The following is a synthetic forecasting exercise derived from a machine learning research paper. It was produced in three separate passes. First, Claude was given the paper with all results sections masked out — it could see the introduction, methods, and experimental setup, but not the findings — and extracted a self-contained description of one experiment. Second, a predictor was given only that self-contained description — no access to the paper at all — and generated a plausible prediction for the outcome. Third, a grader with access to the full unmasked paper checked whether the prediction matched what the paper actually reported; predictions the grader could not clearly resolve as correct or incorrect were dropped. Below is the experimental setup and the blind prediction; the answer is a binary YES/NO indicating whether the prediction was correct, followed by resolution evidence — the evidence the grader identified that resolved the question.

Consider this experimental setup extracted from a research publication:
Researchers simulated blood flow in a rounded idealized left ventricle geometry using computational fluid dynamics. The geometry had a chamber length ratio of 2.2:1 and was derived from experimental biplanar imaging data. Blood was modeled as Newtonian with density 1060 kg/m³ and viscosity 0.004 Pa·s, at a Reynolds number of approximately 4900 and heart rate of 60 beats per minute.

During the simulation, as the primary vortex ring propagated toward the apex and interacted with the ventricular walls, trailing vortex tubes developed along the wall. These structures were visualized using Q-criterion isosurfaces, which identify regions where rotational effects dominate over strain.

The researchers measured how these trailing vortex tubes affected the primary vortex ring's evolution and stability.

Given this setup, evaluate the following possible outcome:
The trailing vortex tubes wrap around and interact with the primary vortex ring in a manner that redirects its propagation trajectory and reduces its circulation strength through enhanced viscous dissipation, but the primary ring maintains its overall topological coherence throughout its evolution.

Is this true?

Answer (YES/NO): NO